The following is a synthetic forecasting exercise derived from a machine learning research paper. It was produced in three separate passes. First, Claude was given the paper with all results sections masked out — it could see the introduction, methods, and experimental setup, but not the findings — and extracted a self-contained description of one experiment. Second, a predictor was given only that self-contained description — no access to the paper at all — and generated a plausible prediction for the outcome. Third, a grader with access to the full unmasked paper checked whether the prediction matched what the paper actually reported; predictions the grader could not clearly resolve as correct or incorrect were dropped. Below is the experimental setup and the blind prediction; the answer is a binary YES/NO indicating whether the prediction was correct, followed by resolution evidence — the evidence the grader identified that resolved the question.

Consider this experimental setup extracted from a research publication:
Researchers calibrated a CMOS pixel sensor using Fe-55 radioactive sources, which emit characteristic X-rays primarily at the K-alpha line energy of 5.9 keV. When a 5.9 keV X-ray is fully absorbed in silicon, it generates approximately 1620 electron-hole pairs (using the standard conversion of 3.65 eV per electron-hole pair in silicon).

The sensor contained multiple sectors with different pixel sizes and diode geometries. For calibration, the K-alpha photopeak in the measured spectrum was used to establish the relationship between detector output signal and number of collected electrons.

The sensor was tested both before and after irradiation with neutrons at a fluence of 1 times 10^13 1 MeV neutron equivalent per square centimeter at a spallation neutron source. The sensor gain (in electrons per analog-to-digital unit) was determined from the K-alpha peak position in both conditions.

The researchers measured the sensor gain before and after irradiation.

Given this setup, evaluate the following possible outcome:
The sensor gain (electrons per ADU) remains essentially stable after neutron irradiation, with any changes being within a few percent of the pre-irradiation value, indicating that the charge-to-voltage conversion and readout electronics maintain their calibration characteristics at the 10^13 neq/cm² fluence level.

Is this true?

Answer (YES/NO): NO